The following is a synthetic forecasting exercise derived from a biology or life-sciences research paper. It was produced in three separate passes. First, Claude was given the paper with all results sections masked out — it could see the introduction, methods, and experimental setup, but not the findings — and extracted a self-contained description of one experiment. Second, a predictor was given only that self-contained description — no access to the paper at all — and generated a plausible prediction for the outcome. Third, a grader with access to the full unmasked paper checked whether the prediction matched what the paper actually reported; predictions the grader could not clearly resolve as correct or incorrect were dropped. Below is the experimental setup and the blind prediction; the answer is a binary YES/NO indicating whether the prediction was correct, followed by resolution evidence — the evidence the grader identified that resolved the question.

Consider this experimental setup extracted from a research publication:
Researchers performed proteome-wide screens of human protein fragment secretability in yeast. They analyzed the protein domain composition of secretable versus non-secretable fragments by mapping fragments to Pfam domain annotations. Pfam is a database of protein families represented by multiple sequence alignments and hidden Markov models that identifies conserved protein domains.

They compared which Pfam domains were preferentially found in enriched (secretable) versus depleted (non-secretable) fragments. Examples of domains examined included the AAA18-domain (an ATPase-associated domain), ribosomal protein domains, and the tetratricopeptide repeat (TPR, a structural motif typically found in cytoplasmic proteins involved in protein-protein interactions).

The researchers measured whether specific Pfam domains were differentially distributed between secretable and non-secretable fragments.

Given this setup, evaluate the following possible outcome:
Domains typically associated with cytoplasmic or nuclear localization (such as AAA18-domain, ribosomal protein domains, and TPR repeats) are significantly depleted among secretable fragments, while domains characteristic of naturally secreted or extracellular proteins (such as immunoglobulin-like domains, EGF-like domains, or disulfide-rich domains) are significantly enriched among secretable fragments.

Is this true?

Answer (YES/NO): NO